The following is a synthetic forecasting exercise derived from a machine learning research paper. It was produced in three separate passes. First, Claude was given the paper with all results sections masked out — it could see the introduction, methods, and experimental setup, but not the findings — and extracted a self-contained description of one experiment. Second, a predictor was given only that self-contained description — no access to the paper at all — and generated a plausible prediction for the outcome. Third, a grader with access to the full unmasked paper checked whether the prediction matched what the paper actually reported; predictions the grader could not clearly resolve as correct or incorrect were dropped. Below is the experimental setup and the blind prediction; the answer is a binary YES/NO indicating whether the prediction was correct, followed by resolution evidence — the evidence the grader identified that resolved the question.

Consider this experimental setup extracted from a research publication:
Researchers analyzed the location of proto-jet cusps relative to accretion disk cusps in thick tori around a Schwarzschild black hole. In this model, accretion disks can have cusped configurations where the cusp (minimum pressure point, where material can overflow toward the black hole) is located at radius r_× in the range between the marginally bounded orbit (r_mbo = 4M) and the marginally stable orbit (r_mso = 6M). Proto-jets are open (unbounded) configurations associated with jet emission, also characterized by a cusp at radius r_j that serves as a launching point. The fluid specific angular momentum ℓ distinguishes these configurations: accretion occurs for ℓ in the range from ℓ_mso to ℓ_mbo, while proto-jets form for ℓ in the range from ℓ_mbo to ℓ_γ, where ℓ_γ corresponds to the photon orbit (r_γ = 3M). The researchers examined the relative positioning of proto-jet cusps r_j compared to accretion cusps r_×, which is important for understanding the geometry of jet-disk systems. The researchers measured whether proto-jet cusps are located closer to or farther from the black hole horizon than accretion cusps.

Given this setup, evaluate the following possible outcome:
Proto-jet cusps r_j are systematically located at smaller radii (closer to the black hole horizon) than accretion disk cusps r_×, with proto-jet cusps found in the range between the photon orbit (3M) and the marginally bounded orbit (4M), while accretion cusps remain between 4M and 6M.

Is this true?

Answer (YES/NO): YES